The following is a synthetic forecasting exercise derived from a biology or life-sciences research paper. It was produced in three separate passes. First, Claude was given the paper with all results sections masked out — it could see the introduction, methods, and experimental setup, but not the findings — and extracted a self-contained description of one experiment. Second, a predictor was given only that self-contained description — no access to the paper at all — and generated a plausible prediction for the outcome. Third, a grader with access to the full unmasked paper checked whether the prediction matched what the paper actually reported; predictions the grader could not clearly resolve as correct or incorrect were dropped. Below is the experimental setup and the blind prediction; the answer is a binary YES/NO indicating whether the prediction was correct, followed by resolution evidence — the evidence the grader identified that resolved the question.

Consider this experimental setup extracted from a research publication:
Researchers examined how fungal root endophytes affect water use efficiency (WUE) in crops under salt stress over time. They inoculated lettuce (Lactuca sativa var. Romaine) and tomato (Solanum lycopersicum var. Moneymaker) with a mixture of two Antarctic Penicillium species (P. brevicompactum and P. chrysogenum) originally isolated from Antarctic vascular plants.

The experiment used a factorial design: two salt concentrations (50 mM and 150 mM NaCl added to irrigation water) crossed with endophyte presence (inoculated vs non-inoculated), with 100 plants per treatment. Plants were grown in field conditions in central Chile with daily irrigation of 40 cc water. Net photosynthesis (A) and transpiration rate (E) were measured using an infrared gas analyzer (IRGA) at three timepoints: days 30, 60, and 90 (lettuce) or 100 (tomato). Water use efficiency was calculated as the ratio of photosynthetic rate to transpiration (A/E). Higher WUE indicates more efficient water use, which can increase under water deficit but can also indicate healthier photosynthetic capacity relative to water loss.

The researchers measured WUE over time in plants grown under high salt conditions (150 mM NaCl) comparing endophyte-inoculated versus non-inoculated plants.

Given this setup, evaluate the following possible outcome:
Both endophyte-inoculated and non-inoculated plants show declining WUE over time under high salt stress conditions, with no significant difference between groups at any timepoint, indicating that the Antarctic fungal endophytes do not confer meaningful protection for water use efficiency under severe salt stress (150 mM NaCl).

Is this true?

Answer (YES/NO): NO